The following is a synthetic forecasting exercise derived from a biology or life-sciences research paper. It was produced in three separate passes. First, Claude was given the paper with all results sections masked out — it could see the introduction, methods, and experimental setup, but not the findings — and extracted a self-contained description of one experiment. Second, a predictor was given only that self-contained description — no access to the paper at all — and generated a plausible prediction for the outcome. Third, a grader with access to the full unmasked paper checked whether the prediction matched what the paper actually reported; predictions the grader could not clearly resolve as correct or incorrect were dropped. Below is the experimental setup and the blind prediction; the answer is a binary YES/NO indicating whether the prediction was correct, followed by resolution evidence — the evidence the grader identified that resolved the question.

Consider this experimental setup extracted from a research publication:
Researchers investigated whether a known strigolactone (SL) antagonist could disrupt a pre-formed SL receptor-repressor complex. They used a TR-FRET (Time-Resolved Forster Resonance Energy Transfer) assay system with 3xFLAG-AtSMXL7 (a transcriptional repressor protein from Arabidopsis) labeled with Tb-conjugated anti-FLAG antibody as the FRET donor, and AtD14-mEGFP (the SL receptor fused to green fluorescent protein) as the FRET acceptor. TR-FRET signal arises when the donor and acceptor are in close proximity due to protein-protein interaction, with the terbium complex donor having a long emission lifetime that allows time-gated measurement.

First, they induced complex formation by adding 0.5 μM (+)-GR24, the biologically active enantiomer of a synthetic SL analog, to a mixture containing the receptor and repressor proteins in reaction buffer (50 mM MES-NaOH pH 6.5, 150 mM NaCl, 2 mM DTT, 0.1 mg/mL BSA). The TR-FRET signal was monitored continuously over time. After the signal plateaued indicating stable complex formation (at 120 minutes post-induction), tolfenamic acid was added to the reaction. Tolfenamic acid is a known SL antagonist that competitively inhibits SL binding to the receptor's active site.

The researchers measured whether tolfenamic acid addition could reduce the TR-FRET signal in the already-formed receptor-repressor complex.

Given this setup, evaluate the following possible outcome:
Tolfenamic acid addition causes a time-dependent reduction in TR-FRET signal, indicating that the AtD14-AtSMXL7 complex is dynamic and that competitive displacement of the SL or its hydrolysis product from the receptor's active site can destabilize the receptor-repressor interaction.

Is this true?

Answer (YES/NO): NO